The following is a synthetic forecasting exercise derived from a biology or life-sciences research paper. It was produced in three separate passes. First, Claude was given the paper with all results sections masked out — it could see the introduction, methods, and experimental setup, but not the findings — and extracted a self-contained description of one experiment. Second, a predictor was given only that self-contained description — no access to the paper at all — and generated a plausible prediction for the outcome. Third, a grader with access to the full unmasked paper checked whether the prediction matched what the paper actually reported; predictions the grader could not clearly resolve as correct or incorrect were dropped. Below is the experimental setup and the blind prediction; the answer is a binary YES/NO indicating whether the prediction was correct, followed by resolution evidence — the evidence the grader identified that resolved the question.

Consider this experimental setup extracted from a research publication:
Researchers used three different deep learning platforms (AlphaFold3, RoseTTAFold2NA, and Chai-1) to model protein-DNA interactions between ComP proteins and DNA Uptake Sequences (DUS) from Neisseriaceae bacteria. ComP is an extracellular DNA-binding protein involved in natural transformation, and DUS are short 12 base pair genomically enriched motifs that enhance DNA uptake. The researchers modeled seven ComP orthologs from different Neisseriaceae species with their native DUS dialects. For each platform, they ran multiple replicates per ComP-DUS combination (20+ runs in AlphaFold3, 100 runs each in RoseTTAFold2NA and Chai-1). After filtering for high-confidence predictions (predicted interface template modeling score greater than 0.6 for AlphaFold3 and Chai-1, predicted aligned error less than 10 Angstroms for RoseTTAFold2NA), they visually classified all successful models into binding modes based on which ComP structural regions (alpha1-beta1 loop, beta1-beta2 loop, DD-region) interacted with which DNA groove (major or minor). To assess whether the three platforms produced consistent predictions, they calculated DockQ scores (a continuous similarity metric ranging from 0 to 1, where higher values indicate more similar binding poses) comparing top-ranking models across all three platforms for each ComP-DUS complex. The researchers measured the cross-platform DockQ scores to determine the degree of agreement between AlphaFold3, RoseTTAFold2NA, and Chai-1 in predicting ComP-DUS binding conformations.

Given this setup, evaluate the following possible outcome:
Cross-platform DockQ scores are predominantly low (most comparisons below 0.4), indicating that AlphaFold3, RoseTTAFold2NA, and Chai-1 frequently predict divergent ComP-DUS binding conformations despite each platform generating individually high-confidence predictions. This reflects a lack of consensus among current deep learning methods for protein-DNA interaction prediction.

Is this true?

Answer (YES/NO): NO